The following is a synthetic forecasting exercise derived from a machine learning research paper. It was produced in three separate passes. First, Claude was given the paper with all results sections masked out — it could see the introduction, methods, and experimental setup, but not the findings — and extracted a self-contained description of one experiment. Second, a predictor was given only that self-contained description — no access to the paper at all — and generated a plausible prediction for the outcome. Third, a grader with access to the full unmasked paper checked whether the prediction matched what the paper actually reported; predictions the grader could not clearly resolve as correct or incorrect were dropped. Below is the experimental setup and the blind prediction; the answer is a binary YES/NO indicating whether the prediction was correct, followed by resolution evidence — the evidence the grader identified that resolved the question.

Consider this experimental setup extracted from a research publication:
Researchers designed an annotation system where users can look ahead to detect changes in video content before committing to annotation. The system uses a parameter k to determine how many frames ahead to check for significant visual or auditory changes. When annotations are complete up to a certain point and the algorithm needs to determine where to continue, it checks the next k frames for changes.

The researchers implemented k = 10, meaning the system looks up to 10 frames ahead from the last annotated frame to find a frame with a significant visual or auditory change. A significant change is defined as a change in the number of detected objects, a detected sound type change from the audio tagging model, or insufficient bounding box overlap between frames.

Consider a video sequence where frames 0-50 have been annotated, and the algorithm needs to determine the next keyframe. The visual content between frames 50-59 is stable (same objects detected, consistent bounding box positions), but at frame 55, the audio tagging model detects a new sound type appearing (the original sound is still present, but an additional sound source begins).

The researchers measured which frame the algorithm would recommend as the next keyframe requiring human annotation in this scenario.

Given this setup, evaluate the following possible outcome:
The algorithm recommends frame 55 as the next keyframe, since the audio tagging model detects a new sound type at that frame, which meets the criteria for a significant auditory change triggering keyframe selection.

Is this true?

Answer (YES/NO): YES